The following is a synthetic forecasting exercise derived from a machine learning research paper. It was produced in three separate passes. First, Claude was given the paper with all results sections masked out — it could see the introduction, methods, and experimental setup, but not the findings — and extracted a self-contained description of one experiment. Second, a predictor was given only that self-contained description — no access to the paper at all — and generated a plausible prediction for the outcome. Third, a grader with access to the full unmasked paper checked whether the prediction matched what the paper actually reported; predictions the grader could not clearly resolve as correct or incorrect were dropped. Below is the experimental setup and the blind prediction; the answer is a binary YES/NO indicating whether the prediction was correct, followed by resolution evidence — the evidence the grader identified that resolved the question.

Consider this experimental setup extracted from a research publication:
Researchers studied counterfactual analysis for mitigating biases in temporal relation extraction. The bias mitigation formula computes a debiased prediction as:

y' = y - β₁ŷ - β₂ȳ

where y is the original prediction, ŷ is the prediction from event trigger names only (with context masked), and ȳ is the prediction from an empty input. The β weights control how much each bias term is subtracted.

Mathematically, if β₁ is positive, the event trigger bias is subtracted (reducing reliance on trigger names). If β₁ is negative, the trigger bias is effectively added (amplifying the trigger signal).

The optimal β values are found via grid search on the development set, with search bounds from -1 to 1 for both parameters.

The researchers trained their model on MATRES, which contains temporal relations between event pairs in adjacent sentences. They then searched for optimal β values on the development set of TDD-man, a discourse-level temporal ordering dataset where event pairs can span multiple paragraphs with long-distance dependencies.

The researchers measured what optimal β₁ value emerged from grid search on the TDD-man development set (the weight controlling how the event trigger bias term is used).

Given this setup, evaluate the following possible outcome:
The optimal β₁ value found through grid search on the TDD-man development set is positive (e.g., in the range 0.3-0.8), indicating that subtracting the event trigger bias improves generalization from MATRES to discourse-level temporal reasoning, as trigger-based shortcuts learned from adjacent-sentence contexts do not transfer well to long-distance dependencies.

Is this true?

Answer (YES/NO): NO